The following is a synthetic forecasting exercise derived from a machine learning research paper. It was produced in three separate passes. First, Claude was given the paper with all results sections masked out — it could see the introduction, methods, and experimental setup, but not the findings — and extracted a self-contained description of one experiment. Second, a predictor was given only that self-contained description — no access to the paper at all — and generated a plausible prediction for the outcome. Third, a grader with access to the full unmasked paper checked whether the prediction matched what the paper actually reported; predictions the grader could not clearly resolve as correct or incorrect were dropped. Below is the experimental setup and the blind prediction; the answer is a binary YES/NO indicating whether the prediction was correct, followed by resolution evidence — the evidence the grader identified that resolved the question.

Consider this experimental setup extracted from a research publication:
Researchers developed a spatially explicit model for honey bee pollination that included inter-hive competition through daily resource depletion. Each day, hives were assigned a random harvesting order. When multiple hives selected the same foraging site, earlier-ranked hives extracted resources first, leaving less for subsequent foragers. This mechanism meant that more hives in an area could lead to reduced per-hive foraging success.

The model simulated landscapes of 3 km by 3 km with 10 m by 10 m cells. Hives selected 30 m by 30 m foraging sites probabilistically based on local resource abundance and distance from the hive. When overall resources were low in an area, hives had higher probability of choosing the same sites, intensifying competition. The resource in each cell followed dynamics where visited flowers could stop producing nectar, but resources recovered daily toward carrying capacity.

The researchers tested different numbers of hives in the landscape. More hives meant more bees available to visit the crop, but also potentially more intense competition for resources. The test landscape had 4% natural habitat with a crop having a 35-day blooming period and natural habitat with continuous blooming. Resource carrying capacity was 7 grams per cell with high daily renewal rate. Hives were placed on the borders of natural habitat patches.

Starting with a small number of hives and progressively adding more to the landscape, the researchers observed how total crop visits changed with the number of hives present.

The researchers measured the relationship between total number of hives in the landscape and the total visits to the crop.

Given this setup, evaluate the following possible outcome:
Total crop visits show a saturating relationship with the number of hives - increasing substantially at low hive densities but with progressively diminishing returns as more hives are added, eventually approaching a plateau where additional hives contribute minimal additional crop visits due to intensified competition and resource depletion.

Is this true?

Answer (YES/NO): NO